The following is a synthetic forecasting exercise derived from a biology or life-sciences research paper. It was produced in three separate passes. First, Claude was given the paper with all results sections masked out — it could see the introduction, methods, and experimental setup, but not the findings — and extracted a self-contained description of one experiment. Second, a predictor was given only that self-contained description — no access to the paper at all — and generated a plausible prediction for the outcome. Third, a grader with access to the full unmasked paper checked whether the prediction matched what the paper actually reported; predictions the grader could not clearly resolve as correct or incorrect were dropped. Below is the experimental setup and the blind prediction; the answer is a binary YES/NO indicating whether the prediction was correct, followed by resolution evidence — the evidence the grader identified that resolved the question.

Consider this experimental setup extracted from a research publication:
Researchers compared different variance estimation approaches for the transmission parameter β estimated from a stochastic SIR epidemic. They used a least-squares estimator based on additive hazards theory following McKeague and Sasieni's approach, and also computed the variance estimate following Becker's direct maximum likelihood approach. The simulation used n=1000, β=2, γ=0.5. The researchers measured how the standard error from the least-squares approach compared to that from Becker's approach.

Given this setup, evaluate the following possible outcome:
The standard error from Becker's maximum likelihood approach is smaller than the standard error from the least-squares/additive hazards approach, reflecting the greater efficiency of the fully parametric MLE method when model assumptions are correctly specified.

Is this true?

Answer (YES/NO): YES